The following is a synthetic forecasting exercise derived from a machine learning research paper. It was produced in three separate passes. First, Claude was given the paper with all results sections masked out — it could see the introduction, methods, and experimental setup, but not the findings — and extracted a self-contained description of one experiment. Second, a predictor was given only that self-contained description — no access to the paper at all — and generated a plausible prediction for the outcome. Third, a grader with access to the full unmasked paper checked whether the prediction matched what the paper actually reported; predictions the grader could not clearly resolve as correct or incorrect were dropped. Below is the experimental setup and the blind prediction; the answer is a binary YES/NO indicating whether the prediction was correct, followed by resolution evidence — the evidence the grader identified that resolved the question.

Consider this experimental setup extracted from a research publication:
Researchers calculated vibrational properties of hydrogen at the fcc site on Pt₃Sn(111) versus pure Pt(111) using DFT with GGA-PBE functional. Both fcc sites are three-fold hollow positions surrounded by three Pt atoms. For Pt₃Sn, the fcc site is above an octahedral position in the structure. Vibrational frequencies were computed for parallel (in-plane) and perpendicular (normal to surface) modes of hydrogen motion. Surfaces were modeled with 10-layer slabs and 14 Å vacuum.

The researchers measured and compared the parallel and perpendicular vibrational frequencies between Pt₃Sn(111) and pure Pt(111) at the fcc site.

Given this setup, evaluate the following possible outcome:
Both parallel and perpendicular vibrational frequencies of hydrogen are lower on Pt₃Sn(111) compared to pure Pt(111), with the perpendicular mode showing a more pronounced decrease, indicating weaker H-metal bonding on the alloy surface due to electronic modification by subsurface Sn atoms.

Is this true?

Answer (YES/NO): NO